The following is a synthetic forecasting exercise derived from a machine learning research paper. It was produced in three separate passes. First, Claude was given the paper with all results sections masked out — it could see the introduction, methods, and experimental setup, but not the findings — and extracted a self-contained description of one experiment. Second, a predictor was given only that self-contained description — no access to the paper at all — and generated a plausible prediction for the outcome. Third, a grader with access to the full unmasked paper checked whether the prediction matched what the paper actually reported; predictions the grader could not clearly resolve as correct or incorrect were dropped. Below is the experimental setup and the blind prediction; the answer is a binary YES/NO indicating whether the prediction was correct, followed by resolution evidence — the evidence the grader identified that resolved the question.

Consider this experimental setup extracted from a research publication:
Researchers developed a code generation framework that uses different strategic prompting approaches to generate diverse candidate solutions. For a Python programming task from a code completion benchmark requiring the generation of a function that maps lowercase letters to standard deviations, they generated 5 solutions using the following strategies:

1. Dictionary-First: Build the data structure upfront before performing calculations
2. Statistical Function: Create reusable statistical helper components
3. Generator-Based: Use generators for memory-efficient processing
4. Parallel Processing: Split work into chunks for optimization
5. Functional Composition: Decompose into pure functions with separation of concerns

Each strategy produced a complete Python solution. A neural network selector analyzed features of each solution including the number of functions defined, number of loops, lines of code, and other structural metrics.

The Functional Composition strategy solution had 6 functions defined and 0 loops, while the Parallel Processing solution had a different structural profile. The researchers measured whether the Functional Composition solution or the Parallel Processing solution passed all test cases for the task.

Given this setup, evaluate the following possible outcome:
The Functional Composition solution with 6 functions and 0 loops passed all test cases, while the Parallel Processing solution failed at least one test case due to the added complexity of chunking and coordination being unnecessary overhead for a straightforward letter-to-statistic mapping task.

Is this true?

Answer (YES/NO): YES